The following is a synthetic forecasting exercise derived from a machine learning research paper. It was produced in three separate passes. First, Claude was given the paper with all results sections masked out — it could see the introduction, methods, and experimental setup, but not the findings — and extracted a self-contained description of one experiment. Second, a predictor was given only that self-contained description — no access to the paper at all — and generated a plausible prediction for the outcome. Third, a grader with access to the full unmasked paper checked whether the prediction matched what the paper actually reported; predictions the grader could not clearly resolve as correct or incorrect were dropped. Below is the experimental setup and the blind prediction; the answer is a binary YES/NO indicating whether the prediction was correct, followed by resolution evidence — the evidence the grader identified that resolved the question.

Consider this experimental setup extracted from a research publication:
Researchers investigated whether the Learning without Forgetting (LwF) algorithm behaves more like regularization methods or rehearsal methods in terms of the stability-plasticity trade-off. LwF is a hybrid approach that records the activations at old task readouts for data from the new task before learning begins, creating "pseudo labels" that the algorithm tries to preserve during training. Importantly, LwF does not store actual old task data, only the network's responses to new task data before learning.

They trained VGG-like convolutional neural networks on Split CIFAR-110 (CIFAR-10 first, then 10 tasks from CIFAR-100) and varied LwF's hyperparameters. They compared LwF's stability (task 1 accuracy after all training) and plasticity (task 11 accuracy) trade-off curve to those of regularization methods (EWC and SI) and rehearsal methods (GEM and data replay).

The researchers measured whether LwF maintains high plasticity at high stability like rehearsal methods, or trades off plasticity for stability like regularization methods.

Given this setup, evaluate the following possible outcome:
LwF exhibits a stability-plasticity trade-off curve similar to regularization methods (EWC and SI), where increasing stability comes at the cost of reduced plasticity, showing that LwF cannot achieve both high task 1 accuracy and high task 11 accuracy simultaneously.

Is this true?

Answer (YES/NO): YES